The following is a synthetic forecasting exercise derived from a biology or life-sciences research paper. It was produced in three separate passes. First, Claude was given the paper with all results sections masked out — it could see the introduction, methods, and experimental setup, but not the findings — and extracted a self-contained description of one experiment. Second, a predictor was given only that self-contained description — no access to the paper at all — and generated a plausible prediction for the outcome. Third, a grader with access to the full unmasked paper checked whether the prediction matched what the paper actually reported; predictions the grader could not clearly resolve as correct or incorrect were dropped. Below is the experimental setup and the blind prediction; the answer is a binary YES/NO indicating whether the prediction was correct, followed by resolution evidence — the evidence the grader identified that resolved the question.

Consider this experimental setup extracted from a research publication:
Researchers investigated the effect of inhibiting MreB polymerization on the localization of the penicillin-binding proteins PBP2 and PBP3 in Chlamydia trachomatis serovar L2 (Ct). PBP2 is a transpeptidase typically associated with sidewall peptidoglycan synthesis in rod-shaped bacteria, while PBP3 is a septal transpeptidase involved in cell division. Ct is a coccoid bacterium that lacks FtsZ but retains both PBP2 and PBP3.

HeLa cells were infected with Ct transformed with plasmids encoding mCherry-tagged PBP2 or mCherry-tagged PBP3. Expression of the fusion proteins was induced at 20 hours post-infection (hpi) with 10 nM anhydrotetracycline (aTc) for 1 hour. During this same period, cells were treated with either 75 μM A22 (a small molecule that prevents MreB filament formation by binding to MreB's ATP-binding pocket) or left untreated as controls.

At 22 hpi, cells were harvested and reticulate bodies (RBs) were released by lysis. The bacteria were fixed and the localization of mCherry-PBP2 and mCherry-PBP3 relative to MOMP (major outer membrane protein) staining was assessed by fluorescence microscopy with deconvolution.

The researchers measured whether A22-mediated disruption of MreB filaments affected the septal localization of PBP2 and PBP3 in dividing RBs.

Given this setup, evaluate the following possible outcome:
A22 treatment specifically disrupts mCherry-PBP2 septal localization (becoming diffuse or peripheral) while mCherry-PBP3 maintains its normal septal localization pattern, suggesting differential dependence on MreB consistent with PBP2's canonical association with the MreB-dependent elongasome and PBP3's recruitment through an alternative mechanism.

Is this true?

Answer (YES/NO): NO